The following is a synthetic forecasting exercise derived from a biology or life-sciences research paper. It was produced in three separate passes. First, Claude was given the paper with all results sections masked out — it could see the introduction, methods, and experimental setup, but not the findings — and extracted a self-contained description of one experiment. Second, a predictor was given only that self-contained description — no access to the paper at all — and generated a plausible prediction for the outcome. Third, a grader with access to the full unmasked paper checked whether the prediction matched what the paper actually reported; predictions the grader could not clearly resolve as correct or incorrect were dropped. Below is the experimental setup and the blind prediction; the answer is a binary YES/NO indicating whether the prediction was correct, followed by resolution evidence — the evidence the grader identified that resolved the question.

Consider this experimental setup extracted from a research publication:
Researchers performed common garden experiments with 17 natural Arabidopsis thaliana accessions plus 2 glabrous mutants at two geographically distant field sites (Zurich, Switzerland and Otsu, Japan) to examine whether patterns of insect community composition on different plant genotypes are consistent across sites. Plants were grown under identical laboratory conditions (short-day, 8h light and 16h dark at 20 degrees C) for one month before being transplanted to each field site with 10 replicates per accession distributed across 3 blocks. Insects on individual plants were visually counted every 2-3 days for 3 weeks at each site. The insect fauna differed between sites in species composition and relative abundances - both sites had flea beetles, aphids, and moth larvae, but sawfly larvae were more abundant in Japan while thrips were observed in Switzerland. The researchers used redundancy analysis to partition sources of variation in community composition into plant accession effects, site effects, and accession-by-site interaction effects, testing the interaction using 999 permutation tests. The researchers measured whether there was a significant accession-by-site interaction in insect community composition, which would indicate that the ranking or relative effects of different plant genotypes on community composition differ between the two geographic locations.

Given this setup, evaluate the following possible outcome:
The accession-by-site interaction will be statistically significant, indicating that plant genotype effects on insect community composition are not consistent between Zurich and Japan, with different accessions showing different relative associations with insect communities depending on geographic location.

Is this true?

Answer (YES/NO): YES